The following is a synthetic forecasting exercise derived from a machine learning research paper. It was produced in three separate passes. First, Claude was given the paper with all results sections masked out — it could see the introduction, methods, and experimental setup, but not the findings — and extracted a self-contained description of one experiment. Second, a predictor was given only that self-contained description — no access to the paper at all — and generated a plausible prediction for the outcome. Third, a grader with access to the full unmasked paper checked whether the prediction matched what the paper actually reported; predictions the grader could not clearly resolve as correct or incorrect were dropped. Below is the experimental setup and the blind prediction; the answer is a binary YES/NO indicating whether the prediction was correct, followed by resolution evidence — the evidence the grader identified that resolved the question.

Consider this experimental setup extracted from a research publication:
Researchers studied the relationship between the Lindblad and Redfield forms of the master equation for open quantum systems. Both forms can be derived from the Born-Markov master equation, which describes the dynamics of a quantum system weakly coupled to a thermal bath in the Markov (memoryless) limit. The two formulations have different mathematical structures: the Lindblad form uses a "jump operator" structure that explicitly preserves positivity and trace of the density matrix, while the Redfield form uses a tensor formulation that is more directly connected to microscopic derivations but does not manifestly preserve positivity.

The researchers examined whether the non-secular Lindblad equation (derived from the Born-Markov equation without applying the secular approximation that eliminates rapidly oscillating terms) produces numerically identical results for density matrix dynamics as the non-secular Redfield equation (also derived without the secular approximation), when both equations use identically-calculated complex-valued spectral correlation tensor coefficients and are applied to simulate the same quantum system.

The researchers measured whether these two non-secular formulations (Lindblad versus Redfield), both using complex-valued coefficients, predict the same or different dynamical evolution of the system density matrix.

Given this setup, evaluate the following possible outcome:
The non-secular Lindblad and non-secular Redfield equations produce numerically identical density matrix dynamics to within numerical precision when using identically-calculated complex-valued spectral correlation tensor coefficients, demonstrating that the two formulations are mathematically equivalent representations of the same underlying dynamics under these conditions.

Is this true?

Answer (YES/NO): YES